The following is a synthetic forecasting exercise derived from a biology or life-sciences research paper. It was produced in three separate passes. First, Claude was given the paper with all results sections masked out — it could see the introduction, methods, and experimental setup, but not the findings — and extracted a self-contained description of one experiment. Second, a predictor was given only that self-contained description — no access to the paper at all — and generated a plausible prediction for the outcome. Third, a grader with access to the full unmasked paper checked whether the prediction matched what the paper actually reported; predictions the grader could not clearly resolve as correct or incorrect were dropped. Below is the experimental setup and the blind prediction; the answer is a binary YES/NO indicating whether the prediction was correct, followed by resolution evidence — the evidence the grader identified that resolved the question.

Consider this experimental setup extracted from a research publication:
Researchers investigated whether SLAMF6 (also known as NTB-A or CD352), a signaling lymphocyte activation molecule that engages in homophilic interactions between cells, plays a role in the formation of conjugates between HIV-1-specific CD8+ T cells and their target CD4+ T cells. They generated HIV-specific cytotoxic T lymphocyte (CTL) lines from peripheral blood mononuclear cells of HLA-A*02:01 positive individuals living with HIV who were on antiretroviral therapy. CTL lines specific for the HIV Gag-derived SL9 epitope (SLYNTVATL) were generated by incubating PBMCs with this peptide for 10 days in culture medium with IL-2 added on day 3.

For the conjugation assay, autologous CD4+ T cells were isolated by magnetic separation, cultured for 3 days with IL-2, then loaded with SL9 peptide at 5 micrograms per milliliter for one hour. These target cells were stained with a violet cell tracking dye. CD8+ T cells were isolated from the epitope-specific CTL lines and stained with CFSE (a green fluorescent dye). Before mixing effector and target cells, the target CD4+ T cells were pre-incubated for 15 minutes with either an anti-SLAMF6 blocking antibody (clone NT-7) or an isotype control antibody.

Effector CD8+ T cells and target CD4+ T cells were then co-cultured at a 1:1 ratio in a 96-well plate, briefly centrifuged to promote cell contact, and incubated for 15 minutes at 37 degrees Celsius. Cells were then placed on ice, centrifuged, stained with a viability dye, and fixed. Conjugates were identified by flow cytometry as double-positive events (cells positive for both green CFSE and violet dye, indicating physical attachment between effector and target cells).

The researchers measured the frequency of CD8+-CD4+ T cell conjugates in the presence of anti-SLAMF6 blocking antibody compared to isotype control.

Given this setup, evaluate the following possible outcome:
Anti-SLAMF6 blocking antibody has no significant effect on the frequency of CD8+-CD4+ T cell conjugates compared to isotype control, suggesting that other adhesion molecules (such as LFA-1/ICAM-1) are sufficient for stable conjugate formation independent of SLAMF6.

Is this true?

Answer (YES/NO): NO